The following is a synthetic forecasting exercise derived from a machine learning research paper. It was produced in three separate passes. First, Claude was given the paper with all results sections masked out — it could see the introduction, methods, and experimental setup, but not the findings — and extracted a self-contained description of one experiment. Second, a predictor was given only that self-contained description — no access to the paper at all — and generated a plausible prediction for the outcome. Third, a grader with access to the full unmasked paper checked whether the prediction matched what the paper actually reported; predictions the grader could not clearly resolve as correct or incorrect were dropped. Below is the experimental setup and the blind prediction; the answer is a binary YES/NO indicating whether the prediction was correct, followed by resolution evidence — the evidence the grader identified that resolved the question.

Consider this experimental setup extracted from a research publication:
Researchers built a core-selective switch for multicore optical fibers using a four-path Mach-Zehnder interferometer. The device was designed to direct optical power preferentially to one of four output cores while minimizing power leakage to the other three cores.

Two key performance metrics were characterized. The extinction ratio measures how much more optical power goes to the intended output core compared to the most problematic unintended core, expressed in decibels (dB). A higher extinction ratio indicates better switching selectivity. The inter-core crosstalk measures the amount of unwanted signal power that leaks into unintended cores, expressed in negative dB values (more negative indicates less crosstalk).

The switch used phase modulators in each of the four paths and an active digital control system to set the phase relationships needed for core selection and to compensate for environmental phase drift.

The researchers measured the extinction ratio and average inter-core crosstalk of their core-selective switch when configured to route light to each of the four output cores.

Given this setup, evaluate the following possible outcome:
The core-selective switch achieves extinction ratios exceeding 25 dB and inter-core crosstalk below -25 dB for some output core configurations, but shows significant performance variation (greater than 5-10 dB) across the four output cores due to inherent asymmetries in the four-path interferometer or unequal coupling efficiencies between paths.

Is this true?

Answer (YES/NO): NO